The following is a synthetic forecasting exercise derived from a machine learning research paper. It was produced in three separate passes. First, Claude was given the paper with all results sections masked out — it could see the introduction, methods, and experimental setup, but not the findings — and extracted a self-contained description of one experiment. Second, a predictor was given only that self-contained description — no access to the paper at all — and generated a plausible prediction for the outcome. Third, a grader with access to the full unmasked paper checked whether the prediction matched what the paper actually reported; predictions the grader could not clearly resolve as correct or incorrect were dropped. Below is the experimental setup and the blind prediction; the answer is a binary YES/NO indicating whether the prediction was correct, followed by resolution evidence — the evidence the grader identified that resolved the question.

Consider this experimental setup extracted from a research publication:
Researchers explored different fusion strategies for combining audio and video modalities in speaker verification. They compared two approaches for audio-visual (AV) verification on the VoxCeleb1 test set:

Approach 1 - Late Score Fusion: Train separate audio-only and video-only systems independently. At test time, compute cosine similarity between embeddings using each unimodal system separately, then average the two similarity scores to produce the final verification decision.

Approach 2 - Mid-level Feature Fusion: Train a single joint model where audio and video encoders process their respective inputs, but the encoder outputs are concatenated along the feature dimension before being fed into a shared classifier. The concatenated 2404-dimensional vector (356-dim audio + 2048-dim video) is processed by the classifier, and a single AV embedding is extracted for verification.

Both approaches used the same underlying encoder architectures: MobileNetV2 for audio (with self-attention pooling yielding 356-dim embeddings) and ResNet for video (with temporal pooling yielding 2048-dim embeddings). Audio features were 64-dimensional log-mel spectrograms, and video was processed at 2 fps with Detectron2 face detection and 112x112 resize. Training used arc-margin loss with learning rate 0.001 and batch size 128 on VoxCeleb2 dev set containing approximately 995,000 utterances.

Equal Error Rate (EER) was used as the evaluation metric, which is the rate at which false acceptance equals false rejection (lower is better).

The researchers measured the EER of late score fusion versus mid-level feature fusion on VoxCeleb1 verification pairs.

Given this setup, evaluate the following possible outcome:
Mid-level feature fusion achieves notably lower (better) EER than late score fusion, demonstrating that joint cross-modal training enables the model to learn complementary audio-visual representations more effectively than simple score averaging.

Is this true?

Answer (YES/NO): NO